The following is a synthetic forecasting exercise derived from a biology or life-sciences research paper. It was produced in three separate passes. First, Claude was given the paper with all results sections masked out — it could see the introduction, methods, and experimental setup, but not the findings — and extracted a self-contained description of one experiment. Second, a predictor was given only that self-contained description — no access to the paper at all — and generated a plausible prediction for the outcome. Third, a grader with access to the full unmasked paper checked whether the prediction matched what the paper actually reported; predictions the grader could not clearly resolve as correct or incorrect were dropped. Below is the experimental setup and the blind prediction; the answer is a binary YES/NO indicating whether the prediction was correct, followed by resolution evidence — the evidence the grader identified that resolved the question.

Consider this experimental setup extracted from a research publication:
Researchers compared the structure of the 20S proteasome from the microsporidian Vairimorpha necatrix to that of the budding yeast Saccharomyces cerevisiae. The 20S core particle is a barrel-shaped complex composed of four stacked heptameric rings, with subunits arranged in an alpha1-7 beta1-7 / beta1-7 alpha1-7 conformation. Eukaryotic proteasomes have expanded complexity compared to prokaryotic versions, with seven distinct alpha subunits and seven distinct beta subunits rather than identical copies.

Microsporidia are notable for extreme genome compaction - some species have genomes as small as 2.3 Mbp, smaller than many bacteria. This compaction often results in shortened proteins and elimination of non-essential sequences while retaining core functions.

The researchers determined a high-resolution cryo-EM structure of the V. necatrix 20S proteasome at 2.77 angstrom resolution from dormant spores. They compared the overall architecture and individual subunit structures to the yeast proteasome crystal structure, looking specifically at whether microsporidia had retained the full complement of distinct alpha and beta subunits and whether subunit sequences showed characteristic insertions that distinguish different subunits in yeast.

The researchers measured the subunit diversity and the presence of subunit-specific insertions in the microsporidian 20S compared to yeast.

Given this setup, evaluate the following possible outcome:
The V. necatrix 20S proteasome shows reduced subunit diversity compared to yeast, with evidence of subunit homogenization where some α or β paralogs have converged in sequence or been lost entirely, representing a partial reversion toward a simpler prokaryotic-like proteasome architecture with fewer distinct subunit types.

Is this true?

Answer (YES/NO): NO